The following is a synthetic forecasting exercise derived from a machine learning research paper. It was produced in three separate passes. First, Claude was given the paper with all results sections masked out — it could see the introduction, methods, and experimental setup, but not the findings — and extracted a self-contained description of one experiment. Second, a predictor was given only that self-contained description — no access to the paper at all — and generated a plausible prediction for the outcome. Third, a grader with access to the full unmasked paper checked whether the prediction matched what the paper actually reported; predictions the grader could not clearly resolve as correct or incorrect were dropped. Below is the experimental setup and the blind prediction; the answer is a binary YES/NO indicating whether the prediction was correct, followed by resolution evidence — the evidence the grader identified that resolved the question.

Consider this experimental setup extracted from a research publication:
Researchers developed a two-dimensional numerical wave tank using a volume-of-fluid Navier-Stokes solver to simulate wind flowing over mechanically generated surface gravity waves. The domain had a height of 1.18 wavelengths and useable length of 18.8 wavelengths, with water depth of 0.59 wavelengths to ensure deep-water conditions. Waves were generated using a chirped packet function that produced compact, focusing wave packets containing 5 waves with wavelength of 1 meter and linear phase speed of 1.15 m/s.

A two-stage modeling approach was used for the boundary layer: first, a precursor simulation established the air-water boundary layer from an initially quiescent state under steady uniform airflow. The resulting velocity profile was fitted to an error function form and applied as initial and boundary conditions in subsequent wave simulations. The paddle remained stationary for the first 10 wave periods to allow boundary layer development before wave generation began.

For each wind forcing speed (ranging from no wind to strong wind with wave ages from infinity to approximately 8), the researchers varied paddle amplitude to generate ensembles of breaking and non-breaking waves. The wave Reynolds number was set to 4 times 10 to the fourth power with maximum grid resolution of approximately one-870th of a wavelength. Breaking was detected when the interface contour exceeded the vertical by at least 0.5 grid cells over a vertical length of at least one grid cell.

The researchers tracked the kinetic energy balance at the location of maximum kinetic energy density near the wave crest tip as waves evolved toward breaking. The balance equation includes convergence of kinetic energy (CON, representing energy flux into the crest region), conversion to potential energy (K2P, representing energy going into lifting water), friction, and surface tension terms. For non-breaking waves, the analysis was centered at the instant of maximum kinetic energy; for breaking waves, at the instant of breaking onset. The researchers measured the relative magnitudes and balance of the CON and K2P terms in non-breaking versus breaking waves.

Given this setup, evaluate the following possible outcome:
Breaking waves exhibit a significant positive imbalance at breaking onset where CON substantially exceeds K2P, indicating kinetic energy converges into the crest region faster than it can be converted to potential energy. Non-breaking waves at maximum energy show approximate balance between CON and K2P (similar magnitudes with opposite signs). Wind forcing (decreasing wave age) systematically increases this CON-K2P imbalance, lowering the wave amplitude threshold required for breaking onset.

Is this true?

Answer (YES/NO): NO